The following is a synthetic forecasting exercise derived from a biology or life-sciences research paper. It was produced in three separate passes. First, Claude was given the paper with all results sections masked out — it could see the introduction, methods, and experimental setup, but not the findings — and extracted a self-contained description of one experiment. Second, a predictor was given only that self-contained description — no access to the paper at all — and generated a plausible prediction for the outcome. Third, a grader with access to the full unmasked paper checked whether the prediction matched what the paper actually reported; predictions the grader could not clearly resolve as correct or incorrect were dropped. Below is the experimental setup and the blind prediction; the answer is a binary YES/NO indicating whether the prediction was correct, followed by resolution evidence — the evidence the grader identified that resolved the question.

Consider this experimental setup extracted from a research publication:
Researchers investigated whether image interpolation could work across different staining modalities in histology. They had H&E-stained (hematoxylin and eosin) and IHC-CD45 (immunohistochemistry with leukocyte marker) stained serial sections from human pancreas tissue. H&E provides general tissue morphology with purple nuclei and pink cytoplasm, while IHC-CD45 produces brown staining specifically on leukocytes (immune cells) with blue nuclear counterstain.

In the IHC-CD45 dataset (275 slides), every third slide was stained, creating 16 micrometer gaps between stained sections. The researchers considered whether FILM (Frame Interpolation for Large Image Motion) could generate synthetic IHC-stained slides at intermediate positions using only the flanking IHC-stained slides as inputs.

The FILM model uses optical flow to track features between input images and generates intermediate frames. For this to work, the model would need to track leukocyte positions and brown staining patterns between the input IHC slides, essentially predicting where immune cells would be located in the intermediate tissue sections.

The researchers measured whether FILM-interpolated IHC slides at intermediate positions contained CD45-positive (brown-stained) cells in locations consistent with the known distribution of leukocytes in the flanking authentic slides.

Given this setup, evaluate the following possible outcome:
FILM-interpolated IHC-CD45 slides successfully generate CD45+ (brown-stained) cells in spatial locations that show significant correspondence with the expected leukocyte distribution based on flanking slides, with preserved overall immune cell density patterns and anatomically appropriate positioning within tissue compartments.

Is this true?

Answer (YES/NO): YES